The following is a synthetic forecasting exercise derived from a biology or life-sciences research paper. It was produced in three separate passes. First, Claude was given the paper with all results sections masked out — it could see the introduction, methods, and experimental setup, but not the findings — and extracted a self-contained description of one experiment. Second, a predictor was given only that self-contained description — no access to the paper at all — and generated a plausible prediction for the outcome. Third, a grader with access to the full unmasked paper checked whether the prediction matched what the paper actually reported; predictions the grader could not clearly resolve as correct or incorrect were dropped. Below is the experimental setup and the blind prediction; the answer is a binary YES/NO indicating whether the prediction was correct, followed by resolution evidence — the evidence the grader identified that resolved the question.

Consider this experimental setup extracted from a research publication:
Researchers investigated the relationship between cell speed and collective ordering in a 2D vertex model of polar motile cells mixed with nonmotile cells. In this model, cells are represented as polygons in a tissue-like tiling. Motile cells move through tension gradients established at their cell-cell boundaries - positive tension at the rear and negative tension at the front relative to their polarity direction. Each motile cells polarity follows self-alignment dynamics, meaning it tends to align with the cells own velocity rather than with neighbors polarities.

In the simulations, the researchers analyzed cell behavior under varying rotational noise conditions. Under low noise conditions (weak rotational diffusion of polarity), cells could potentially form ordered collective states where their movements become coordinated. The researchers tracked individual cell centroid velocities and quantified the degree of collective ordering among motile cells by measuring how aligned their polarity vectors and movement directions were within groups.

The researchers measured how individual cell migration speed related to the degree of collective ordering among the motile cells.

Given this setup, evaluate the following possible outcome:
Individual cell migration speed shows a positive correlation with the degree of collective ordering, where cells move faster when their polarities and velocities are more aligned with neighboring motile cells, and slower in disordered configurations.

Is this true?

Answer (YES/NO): YES